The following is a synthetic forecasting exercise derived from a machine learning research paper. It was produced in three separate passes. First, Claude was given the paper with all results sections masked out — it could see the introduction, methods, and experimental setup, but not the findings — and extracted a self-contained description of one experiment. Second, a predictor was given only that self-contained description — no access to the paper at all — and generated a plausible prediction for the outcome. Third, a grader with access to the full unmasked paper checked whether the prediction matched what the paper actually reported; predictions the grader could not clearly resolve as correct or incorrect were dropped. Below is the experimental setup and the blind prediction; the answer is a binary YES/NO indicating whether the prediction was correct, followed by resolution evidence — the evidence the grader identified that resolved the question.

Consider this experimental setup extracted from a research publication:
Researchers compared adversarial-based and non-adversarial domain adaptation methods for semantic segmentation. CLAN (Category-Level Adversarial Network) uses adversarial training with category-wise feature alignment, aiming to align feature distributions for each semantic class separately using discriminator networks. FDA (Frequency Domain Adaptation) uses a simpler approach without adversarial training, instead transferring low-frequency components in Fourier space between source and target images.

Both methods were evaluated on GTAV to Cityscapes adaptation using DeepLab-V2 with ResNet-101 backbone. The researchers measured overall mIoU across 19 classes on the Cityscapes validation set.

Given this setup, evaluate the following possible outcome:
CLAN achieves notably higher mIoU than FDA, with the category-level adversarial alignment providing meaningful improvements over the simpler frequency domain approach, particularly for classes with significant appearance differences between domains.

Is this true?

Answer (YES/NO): NO